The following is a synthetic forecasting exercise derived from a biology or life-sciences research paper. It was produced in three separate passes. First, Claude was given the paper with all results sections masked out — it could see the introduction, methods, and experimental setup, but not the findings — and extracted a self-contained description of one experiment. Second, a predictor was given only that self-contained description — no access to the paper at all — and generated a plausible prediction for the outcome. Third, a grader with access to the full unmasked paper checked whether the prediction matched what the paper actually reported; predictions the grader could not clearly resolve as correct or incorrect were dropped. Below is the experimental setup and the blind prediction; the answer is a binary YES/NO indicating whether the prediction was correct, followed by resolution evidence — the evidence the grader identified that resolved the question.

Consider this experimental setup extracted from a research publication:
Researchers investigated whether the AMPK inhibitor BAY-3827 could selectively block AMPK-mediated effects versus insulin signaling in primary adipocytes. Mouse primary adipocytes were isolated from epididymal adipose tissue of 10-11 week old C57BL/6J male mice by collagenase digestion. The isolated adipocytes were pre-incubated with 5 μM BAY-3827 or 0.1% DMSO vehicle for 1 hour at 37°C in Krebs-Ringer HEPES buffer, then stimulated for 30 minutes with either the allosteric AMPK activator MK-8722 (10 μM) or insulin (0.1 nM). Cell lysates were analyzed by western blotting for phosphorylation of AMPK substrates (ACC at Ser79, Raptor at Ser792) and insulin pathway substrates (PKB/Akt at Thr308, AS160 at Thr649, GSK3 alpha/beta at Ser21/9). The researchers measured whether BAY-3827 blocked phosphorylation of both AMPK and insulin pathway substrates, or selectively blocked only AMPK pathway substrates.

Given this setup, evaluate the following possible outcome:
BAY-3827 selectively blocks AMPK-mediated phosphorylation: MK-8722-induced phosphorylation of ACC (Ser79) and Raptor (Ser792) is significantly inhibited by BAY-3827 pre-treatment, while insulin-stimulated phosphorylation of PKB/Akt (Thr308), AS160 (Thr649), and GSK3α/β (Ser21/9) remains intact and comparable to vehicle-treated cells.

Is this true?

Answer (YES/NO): YES